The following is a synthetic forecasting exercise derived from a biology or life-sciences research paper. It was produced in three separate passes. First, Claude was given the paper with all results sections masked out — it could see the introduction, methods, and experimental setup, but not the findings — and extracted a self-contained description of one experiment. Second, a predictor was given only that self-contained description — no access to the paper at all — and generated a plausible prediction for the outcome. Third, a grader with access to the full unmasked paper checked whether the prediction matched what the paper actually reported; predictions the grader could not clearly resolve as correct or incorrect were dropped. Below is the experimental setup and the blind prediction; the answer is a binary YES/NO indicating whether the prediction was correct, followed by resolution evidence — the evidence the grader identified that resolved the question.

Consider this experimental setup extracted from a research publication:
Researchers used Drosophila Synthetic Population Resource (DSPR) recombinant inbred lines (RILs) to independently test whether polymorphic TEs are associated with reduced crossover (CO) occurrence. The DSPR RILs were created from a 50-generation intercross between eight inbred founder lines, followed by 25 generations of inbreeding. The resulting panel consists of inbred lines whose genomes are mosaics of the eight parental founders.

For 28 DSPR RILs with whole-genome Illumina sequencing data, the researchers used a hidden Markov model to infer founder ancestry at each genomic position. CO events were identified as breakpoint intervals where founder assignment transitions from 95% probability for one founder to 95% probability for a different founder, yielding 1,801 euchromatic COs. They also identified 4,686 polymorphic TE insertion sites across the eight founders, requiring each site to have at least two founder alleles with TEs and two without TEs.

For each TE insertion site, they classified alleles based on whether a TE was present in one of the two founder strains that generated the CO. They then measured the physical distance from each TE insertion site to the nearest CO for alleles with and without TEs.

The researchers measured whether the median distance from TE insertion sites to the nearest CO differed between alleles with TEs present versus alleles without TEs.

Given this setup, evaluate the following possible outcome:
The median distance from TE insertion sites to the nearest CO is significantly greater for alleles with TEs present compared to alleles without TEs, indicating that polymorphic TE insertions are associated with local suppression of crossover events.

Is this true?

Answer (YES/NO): YES